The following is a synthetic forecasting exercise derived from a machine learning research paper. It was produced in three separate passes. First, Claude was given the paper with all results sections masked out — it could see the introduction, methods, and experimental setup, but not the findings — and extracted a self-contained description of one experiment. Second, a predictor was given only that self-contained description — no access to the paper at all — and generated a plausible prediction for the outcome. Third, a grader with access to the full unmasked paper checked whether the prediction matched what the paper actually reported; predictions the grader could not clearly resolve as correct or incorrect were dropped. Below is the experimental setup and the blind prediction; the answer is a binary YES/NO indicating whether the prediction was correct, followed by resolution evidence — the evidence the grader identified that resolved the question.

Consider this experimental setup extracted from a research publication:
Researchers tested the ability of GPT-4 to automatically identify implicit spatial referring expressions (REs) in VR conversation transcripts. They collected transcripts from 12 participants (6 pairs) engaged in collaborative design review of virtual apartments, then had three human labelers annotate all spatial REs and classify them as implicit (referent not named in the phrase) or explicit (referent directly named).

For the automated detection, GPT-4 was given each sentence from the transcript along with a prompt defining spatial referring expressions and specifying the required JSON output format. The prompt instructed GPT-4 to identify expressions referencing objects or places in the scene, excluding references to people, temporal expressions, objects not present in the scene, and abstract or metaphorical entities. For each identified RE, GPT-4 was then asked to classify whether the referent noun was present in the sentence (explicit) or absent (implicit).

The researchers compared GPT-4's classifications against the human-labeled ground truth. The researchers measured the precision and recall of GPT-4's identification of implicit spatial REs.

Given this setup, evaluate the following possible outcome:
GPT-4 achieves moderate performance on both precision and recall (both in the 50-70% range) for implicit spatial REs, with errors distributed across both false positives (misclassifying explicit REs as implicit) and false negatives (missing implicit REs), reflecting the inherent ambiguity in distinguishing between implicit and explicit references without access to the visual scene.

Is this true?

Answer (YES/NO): NO